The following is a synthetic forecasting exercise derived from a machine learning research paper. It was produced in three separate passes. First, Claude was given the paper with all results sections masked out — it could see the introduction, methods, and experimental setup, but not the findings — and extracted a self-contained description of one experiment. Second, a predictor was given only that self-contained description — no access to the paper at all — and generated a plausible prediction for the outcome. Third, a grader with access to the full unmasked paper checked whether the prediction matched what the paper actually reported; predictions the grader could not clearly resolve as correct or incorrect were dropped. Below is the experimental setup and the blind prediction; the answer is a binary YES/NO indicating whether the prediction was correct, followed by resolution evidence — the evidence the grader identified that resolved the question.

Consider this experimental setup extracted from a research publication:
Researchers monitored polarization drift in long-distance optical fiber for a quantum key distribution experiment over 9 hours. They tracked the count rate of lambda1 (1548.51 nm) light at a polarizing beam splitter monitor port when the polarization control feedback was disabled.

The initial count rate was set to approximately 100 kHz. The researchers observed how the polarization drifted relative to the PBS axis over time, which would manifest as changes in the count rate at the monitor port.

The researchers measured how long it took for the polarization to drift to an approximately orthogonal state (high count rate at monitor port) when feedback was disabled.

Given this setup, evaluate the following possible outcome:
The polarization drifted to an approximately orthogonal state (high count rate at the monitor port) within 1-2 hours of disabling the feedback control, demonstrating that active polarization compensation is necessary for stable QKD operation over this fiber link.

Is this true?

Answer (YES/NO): NO